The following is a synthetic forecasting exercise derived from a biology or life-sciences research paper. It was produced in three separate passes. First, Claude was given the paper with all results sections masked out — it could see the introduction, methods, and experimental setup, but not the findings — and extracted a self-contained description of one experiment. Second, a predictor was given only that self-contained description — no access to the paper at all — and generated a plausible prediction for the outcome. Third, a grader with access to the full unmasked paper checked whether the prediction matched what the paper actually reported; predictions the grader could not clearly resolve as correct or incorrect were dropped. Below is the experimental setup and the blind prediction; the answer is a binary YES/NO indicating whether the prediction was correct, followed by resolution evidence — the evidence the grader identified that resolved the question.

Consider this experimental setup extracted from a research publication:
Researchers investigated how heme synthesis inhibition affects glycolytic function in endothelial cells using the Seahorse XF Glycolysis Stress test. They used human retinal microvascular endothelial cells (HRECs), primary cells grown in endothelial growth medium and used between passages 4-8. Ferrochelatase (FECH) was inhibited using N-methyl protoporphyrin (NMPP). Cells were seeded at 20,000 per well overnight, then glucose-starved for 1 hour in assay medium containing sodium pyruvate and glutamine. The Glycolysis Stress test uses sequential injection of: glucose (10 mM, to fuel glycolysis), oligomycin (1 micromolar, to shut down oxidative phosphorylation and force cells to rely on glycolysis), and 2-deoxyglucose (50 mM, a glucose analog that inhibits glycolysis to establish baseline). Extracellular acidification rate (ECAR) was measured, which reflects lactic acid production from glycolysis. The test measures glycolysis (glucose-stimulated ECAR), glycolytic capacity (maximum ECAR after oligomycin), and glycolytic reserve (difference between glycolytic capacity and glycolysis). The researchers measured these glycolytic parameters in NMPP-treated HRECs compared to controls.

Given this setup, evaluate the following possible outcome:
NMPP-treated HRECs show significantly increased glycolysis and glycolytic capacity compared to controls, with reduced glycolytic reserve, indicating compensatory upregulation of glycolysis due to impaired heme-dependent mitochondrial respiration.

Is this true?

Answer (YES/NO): NO